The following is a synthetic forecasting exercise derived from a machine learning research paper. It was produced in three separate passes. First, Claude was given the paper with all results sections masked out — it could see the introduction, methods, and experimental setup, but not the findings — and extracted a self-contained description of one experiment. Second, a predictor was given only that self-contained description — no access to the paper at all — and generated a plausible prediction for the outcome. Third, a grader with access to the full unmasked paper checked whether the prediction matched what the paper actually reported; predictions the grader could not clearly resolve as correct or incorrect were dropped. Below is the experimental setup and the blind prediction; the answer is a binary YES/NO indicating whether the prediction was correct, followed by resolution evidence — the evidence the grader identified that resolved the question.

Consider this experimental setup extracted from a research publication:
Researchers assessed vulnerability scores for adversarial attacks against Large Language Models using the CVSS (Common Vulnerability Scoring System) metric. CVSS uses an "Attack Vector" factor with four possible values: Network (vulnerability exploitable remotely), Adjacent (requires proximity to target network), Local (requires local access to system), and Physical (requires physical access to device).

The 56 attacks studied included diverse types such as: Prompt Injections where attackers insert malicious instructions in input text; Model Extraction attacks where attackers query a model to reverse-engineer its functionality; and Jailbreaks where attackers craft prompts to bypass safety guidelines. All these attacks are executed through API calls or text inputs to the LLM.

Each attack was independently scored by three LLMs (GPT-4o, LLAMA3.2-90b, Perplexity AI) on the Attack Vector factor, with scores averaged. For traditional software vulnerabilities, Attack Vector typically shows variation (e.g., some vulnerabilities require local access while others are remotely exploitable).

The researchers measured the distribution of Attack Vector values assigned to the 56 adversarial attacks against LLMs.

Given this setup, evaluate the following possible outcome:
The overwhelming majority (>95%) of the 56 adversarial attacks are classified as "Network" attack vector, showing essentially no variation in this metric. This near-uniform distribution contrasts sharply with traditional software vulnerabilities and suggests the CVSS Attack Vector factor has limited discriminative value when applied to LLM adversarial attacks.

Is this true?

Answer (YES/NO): YES